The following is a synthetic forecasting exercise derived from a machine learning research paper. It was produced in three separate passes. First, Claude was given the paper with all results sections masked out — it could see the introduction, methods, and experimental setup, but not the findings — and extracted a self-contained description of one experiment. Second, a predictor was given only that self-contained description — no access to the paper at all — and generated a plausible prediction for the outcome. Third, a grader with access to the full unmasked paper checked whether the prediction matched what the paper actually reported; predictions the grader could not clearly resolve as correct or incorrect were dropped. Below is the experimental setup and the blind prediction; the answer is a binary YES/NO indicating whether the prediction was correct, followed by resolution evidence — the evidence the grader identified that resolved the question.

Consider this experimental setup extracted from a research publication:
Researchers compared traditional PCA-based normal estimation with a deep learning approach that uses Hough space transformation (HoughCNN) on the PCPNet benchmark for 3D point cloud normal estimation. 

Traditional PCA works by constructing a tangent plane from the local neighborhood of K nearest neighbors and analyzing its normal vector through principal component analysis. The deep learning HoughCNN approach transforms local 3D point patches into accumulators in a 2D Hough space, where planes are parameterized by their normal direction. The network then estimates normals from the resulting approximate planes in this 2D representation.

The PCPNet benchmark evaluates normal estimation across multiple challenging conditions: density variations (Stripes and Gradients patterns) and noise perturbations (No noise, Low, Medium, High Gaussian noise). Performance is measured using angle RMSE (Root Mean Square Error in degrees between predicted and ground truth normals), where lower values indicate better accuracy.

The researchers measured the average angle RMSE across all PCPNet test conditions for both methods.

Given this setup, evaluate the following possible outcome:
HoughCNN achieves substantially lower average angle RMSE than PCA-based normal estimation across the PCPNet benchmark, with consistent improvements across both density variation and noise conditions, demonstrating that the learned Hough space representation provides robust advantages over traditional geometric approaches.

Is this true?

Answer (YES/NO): NO